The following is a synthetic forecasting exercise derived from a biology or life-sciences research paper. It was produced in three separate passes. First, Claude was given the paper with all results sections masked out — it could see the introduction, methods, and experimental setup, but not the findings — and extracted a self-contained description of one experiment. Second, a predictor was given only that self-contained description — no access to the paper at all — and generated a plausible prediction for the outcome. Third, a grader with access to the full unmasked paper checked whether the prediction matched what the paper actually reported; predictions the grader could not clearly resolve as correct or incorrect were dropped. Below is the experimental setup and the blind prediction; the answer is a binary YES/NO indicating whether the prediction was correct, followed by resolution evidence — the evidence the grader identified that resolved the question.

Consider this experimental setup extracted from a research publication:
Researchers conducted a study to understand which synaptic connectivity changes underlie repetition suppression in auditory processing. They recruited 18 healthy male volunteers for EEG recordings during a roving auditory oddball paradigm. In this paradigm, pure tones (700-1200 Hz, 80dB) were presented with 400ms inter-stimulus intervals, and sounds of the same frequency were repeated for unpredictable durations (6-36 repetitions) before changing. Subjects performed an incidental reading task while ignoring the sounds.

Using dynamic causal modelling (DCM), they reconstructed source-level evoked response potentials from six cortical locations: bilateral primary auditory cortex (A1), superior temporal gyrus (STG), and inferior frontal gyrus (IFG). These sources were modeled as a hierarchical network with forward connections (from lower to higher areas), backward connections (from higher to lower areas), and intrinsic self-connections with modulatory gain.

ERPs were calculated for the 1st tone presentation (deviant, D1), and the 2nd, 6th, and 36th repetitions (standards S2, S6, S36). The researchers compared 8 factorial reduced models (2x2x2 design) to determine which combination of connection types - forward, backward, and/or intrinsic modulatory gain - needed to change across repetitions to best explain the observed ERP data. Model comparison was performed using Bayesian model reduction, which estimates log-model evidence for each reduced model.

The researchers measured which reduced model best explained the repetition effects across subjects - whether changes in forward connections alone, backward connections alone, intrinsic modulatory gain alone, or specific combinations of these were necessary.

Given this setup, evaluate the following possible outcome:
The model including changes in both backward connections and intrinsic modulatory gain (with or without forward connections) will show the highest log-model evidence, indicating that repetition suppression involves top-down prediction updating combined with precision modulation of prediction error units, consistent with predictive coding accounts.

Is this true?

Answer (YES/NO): NO